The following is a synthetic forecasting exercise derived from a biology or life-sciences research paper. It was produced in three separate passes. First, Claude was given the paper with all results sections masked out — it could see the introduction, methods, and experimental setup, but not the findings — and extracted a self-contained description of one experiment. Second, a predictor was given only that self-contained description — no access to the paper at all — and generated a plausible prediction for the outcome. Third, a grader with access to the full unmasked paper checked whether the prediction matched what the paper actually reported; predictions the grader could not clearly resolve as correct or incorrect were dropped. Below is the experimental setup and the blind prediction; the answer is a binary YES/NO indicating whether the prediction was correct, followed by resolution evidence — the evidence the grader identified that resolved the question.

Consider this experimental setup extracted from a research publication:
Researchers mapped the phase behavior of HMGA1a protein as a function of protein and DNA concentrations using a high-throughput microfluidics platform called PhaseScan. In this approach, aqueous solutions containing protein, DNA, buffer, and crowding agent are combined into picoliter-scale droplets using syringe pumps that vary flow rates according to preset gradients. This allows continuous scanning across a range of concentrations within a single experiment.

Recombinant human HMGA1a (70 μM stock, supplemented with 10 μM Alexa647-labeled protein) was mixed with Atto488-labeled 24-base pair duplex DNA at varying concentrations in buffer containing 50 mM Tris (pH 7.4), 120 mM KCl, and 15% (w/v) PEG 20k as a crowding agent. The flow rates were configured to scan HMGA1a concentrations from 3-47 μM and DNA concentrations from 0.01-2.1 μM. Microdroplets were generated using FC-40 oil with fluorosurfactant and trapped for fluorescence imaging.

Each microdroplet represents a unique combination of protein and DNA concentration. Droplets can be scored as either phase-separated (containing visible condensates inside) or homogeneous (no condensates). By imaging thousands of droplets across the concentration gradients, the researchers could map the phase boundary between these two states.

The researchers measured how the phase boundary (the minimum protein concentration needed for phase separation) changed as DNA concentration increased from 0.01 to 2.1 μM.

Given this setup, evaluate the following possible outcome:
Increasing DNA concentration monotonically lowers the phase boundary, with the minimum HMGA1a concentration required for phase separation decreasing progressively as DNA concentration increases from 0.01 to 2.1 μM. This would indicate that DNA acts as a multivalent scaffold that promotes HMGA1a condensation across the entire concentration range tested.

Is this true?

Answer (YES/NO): NO